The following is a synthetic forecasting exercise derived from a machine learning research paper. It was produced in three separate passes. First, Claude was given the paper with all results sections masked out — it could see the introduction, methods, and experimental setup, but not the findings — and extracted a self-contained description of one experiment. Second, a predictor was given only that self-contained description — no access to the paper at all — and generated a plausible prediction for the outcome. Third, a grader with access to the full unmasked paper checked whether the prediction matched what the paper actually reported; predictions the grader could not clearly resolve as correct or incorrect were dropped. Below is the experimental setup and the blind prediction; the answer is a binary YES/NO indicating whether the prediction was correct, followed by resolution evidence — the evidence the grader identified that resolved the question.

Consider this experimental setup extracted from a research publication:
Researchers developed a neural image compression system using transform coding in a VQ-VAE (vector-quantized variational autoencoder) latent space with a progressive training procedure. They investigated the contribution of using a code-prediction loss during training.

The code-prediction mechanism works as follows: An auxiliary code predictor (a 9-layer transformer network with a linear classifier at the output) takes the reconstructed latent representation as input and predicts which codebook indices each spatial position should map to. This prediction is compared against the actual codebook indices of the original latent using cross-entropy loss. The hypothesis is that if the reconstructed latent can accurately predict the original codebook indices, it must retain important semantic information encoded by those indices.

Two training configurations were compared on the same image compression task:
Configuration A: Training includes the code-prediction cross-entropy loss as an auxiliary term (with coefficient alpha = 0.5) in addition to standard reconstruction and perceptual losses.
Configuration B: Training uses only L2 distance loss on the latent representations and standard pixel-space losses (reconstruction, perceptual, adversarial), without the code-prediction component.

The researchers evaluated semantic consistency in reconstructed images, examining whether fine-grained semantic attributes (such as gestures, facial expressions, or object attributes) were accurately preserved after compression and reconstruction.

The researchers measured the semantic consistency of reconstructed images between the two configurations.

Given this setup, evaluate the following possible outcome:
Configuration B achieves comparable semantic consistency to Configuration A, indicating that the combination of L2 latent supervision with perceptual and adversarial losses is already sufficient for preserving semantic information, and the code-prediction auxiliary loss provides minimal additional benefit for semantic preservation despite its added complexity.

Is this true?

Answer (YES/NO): NO